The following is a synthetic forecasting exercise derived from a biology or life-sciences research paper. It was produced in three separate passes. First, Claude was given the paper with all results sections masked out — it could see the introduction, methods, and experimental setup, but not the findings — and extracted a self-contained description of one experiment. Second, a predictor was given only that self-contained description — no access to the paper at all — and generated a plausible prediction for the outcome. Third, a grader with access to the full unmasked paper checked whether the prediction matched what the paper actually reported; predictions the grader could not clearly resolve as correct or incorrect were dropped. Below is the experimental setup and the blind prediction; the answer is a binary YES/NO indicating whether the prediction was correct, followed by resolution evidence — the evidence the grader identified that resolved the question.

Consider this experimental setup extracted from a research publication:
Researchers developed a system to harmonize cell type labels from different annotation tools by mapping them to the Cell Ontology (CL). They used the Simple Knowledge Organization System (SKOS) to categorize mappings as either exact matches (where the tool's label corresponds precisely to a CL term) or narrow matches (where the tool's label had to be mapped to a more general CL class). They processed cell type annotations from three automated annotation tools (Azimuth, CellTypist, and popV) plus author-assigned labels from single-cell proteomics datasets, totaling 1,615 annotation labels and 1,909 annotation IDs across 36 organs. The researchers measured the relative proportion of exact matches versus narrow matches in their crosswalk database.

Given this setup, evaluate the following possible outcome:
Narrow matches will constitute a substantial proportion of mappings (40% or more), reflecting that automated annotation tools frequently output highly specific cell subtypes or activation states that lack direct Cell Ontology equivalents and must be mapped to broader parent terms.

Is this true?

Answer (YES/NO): NO